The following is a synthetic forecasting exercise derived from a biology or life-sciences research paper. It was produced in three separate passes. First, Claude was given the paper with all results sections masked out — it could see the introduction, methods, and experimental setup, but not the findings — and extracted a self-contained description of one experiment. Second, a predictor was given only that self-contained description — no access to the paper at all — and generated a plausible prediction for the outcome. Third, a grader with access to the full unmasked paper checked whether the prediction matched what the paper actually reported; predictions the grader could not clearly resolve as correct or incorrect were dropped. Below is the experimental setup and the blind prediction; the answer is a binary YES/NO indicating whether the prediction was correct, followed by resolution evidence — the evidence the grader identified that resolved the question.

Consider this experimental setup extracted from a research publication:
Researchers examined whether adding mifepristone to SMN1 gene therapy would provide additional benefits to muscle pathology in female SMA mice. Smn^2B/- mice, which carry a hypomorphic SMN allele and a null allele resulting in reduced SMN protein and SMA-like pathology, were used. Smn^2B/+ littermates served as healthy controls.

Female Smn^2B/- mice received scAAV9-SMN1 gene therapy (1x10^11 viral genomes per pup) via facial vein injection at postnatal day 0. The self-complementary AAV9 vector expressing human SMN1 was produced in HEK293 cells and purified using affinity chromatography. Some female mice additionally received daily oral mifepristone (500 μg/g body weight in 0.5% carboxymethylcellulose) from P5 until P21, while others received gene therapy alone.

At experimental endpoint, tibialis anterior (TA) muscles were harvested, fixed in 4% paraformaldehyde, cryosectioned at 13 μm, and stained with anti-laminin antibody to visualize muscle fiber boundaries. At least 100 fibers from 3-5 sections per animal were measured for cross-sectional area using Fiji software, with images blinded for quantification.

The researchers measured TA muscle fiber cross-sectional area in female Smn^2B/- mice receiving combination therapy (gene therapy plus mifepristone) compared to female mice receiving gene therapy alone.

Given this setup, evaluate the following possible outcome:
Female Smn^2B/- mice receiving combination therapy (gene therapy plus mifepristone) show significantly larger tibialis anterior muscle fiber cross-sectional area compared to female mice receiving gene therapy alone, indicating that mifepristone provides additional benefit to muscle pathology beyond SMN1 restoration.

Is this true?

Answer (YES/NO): YES